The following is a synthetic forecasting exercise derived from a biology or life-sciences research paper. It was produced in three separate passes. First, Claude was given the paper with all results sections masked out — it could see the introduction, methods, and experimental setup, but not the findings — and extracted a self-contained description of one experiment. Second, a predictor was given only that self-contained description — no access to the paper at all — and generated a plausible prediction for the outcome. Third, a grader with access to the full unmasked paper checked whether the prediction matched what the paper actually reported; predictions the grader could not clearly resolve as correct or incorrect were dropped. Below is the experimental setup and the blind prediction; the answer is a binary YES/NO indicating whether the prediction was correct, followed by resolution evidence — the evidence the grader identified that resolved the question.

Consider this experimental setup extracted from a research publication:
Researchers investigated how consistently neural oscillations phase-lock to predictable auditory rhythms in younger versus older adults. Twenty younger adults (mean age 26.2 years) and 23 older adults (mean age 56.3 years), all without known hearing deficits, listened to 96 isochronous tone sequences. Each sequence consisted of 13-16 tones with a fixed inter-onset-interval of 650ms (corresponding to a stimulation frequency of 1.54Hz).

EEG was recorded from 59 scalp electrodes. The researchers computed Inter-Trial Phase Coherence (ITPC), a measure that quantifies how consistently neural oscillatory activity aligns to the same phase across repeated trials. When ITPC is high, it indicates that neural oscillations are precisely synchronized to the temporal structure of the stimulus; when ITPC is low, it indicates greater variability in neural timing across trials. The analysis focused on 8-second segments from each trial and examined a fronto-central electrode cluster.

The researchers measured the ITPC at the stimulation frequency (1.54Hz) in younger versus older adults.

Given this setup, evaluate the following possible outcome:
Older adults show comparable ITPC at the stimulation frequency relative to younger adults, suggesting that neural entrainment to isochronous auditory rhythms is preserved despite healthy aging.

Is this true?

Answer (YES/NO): NO